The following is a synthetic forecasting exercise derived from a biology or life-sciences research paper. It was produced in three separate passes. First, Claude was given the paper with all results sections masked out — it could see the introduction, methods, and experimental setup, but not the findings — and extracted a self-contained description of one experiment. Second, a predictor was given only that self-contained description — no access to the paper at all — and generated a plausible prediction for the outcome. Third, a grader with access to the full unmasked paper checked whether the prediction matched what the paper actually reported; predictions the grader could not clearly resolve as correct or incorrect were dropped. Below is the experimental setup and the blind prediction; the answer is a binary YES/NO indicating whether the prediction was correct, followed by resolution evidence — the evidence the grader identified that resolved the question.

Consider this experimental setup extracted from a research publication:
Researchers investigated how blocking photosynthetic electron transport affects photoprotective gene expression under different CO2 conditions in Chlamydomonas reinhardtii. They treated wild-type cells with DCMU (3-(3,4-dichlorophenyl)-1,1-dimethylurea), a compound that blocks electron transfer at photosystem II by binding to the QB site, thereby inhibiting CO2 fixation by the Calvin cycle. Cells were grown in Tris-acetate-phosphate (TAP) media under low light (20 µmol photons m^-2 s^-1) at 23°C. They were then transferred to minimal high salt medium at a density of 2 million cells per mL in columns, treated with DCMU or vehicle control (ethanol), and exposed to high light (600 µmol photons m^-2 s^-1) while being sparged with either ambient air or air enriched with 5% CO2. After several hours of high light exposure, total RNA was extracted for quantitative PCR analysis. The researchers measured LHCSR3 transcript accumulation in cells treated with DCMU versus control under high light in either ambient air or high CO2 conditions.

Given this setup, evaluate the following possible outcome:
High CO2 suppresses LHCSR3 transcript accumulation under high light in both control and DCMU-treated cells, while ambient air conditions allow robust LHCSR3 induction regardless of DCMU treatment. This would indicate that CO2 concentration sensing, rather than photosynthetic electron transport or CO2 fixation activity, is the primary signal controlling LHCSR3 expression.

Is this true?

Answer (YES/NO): NO